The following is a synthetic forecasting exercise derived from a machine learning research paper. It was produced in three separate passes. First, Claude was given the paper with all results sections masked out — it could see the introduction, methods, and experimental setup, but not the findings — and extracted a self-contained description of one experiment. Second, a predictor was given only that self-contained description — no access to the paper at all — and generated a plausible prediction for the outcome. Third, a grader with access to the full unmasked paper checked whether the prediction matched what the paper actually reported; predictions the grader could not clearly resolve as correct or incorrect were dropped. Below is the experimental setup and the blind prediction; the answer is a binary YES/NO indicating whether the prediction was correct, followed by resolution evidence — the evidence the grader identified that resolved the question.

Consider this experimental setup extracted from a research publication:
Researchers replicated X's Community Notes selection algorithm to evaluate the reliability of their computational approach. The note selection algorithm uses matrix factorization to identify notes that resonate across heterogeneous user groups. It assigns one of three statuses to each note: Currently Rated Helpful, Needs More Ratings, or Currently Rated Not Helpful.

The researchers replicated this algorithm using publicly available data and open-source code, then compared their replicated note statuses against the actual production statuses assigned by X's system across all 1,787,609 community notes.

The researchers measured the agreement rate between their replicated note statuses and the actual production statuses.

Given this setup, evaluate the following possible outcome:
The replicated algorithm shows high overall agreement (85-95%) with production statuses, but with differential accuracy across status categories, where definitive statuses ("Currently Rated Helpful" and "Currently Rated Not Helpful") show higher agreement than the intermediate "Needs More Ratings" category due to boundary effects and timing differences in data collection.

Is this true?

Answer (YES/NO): NO